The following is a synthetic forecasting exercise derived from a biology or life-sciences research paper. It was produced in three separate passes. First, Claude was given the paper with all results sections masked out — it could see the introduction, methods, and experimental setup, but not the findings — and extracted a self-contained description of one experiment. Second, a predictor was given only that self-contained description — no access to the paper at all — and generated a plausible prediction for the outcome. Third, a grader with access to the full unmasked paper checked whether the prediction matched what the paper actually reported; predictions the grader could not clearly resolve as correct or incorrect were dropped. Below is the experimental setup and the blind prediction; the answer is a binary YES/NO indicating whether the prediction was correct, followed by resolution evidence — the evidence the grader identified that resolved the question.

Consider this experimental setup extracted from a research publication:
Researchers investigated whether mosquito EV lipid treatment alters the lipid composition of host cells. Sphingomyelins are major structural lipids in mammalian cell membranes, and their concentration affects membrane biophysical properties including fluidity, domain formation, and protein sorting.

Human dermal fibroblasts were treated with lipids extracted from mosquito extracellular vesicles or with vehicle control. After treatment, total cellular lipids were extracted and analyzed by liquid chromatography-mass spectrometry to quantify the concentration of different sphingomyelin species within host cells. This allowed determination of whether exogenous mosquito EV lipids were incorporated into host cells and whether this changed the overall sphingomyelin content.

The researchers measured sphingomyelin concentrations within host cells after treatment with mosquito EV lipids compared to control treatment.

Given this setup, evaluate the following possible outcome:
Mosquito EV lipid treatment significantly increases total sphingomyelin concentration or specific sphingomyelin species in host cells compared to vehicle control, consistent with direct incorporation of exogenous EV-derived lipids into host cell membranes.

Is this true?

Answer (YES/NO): YES